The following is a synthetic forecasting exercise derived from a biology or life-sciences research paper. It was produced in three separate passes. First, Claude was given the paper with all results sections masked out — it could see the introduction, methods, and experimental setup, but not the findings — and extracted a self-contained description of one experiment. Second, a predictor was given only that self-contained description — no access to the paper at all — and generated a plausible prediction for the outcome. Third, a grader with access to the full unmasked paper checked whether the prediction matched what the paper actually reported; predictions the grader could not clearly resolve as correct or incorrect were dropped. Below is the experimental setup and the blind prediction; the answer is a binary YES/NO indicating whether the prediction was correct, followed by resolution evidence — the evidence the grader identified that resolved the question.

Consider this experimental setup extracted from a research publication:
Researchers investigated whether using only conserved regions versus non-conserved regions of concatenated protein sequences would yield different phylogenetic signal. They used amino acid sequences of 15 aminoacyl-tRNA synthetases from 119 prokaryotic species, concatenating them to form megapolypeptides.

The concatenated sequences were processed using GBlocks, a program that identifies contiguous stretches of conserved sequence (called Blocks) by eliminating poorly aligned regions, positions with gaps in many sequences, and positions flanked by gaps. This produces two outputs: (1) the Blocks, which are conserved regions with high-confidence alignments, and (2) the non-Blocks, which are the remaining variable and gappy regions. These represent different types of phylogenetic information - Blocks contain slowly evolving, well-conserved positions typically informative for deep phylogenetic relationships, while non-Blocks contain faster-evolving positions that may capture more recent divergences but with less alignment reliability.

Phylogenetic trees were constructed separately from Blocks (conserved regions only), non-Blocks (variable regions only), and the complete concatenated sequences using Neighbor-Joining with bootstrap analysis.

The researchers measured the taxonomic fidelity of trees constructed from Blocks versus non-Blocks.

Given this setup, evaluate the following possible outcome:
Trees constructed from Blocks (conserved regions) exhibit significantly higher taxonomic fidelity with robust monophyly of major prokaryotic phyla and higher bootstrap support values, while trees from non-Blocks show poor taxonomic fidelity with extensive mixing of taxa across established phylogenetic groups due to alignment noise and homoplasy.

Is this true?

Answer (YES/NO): NO